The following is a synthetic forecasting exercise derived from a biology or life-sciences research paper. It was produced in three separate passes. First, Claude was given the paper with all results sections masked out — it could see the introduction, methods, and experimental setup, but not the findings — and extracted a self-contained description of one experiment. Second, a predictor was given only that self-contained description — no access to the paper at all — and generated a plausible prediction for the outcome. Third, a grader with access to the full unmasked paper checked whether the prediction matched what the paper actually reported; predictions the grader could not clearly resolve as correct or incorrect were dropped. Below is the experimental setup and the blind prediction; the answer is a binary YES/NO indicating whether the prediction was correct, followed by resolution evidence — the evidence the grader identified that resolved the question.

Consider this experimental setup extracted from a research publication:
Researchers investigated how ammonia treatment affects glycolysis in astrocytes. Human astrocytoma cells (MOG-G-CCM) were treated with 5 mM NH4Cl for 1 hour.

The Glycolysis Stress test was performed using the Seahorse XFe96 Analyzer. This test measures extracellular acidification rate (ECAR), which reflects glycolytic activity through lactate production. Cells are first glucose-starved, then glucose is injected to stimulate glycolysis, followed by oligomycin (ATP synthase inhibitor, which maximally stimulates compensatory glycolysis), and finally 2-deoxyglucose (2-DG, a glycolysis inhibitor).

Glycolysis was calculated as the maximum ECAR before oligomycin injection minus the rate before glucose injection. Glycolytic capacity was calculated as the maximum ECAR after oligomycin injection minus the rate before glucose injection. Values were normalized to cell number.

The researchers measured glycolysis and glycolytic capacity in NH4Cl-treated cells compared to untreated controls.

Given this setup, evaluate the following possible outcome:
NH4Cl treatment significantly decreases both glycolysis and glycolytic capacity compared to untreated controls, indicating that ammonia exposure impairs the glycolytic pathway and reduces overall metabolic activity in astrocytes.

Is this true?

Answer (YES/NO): YES